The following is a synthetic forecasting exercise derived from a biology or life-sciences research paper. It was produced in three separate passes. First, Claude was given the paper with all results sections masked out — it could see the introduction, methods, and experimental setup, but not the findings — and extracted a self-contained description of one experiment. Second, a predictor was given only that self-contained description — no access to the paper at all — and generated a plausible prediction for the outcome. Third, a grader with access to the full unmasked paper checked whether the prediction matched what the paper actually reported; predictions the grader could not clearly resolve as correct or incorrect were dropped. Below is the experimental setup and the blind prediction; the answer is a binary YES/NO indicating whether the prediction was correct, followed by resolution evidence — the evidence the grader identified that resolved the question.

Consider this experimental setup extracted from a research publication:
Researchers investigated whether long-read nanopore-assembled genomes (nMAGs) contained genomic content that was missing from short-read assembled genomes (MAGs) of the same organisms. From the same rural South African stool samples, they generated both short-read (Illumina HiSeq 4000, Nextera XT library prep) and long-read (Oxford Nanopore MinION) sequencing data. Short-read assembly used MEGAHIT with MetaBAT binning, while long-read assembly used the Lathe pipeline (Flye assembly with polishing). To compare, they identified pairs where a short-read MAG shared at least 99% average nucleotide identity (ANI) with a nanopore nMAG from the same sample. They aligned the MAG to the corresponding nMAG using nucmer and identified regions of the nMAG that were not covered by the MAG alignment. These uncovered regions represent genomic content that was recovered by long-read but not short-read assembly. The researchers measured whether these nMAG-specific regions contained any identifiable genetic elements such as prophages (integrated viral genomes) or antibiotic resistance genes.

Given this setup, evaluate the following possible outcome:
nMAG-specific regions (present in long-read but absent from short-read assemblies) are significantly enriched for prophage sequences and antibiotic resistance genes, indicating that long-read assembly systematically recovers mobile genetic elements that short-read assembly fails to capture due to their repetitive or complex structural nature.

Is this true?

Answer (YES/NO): YES